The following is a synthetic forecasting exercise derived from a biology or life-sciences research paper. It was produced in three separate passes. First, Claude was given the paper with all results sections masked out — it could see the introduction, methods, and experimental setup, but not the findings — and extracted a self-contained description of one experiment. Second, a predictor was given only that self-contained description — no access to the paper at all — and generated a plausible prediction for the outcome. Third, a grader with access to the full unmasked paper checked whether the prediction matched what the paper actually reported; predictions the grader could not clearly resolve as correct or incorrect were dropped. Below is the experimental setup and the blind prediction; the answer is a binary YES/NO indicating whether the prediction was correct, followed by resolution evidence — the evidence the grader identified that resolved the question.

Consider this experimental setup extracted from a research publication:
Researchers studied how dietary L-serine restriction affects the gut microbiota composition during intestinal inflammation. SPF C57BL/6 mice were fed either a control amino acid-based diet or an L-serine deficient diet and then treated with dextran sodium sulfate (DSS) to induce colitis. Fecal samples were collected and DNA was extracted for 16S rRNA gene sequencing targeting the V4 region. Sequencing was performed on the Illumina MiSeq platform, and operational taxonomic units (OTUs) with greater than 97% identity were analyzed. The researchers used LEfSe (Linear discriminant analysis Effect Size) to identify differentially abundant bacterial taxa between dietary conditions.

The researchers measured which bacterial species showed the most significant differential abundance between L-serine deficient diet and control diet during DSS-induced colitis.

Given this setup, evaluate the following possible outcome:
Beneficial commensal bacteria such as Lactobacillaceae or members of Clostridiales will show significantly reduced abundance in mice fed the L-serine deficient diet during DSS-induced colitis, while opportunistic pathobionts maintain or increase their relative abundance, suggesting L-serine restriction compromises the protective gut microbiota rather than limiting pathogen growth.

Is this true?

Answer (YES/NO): NO